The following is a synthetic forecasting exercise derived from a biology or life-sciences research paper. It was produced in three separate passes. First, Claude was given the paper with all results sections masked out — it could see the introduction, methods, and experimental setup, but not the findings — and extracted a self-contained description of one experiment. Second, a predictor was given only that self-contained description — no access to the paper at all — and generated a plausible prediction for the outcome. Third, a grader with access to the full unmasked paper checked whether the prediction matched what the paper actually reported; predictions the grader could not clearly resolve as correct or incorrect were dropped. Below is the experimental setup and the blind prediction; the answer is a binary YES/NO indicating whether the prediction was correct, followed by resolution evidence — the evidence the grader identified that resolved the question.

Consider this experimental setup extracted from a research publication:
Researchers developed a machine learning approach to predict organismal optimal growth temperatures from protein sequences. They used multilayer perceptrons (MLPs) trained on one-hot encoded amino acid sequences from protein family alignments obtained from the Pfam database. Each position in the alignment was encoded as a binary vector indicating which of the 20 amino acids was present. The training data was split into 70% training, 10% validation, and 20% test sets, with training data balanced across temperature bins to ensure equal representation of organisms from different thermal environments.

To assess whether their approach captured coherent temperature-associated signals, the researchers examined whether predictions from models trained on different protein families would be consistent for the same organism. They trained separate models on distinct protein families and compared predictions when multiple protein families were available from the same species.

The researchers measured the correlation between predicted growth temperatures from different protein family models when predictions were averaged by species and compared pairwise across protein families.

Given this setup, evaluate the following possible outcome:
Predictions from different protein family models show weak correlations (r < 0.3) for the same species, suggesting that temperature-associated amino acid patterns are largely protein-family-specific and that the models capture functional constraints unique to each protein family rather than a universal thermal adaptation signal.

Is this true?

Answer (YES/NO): NO